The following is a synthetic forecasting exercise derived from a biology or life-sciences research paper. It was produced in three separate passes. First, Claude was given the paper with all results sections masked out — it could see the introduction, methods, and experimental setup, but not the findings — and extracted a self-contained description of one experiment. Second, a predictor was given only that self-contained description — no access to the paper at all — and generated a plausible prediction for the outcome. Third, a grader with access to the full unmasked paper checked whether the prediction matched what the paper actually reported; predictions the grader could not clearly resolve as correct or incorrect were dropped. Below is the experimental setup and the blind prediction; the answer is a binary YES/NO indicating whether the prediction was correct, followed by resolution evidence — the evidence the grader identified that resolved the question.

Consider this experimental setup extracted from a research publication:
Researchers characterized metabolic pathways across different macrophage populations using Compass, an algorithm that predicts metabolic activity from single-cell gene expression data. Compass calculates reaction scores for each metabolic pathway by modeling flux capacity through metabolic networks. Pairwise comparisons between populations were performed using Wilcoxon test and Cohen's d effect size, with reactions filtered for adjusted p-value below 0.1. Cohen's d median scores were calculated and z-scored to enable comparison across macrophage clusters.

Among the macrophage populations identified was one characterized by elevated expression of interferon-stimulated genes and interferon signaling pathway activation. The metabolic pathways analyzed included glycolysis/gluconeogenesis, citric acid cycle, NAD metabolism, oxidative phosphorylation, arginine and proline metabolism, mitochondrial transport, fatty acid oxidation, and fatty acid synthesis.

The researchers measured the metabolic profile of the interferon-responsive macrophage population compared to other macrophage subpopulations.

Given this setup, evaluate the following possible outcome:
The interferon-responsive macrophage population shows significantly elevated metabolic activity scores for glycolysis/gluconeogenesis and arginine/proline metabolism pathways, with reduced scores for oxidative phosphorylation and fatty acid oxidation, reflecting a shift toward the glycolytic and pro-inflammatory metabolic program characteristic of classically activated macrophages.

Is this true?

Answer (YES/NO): NO